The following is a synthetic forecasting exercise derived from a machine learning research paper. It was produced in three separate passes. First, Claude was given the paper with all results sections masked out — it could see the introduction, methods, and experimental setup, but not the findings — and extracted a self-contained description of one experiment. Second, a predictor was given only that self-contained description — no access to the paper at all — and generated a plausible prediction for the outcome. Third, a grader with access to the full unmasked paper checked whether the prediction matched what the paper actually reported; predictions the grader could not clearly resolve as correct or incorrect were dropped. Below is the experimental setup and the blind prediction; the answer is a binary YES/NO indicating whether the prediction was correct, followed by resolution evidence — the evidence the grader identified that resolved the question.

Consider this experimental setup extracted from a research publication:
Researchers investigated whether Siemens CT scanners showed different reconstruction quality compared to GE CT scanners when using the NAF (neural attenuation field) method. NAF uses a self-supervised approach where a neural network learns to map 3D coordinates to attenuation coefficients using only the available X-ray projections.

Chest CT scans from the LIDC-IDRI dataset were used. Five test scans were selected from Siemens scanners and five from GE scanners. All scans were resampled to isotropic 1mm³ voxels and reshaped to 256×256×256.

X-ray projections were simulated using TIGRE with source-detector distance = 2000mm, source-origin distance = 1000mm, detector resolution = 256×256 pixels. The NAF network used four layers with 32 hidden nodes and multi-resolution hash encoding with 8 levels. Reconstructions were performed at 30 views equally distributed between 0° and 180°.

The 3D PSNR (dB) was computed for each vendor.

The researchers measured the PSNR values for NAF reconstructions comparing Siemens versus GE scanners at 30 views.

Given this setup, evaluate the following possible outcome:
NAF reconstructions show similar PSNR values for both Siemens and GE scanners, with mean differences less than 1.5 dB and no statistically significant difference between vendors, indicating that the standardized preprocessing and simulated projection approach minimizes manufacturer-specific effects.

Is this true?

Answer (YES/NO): NO